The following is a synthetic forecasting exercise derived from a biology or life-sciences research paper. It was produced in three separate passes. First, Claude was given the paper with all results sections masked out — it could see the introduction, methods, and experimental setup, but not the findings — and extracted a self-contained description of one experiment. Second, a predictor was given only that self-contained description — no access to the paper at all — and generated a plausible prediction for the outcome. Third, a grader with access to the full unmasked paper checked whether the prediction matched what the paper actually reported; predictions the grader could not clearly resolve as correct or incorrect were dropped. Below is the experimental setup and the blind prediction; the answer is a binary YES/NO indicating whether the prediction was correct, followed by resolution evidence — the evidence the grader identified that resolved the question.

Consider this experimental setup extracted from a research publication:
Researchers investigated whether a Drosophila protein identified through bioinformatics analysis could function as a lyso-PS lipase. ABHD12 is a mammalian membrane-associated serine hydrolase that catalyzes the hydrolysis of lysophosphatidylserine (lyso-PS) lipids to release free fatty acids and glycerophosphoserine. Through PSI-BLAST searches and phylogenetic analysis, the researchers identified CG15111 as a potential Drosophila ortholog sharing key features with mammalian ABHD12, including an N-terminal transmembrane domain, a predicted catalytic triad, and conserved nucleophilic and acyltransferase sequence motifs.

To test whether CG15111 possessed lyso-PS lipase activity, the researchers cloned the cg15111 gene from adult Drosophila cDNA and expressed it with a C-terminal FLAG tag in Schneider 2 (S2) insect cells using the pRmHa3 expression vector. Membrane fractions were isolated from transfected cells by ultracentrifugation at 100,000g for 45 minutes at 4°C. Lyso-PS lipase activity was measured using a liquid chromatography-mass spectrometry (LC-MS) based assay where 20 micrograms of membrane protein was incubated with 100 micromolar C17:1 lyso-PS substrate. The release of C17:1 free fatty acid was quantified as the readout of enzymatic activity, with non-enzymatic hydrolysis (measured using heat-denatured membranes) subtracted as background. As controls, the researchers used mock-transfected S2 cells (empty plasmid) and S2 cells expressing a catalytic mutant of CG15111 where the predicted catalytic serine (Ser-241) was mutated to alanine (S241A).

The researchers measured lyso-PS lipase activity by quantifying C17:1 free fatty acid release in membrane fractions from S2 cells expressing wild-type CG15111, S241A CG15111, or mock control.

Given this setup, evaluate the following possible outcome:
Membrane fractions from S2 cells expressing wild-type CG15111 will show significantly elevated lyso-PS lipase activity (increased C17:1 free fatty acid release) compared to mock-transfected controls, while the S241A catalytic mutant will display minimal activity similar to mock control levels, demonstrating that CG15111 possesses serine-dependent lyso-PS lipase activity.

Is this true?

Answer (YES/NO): YES